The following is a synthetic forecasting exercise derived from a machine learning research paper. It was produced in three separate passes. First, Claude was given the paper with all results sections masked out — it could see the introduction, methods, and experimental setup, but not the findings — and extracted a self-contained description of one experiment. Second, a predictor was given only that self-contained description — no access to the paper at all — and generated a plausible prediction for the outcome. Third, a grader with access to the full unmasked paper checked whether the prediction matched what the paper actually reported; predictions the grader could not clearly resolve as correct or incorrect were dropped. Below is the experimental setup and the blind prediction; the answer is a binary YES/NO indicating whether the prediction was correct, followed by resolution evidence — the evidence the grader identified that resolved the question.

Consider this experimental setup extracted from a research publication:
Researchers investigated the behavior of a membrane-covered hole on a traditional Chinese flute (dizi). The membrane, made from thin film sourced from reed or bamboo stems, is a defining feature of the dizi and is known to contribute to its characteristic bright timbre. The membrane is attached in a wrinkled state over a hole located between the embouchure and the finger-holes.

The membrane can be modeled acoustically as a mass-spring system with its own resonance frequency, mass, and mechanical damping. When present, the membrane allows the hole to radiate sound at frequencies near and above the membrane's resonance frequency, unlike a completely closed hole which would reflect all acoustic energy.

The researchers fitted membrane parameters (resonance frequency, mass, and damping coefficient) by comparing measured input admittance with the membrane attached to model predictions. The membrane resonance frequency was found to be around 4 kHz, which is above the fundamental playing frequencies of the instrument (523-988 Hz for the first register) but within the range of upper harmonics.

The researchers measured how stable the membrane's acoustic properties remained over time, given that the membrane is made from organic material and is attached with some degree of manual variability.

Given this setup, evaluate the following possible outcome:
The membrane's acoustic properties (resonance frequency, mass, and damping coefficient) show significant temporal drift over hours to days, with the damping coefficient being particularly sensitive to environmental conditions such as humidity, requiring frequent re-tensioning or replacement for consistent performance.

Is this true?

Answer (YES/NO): NO